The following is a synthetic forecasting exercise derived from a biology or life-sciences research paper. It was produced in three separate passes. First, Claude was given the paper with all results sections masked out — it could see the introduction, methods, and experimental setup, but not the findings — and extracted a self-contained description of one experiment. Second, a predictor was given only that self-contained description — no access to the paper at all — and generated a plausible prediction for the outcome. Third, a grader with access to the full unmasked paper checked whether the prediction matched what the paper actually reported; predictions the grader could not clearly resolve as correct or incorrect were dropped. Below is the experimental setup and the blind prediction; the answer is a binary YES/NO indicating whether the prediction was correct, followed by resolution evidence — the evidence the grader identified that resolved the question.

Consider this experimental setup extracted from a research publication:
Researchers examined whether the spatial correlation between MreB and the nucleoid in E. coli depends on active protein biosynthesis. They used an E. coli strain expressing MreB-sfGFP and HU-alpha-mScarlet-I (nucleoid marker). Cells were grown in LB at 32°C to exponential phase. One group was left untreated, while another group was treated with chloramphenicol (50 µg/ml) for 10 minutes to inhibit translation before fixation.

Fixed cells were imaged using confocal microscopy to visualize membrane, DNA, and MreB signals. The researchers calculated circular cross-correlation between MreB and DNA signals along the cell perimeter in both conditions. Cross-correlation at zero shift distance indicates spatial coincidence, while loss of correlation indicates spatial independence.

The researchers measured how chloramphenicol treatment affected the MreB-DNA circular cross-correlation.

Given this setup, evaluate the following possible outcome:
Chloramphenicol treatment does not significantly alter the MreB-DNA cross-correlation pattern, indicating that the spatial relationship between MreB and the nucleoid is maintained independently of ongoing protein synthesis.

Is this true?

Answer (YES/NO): NO